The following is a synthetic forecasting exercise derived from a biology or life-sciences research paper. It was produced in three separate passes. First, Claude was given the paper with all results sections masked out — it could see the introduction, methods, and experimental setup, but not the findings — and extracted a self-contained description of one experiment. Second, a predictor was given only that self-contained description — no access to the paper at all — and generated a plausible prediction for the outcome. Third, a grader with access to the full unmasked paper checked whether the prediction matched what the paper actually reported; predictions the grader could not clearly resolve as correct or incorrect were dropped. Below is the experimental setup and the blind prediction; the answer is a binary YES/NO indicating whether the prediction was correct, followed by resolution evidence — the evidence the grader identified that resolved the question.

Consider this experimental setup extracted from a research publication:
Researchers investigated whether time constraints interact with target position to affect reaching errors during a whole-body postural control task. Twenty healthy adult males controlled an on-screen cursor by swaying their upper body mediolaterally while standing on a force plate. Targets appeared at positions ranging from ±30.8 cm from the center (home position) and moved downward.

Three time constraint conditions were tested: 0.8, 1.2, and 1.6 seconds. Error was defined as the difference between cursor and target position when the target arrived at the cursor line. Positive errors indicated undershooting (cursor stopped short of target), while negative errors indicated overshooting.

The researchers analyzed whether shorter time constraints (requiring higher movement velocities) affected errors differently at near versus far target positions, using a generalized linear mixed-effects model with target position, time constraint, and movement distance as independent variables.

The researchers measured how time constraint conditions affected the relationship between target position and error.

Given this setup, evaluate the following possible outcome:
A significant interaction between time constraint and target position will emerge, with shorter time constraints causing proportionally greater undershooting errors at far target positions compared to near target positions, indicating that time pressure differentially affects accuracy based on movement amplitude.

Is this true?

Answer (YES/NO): NO